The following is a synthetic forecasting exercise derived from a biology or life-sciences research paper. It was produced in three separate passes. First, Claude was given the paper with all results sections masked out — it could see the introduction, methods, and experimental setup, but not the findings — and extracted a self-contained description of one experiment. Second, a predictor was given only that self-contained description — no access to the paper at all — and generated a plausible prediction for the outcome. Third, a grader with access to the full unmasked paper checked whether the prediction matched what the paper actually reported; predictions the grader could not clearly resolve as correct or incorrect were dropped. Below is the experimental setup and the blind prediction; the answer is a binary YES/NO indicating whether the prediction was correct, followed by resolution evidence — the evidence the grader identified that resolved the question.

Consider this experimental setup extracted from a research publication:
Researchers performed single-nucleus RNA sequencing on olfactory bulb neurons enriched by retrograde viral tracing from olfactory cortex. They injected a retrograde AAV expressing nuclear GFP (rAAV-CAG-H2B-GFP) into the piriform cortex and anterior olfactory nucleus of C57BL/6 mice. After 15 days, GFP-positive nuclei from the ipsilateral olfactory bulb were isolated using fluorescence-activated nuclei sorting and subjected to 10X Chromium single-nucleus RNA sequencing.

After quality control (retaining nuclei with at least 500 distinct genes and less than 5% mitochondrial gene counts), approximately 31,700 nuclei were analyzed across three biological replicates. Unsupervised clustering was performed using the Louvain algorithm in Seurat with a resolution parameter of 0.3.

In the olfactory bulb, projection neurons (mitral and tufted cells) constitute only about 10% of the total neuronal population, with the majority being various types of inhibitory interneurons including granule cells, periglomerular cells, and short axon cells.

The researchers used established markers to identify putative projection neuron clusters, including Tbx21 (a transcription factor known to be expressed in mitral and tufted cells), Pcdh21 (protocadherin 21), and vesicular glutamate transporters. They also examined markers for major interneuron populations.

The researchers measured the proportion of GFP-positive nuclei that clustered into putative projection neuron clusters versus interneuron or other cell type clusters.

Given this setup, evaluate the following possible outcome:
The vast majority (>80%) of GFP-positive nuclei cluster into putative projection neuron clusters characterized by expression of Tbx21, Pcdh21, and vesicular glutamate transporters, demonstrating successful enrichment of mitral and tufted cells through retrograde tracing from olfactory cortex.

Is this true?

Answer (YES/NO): NO